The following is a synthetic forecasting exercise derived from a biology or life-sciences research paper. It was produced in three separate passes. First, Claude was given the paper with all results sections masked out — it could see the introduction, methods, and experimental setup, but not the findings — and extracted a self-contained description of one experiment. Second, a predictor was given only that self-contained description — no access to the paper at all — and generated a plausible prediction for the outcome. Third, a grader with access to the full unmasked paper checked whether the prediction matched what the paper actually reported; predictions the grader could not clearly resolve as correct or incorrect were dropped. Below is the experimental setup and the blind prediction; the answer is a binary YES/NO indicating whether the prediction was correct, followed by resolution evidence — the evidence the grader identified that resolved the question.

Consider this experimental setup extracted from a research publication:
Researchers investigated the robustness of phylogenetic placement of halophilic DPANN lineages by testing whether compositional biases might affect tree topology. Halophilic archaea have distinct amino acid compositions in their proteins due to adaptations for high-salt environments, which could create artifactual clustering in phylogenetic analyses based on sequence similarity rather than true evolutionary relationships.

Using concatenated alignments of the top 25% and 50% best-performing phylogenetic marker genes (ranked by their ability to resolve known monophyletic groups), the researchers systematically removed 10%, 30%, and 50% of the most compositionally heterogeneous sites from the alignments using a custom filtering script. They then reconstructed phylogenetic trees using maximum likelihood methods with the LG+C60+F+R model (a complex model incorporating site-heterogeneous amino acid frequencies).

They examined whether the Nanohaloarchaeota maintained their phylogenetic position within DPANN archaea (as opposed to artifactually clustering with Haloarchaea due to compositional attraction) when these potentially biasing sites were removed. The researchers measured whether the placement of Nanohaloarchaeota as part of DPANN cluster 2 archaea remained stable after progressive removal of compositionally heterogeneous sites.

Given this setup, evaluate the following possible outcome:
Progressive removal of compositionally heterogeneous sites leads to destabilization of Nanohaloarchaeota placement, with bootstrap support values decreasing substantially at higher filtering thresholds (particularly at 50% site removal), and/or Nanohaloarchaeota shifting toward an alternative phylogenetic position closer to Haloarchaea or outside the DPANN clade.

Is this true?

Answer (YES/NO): NO